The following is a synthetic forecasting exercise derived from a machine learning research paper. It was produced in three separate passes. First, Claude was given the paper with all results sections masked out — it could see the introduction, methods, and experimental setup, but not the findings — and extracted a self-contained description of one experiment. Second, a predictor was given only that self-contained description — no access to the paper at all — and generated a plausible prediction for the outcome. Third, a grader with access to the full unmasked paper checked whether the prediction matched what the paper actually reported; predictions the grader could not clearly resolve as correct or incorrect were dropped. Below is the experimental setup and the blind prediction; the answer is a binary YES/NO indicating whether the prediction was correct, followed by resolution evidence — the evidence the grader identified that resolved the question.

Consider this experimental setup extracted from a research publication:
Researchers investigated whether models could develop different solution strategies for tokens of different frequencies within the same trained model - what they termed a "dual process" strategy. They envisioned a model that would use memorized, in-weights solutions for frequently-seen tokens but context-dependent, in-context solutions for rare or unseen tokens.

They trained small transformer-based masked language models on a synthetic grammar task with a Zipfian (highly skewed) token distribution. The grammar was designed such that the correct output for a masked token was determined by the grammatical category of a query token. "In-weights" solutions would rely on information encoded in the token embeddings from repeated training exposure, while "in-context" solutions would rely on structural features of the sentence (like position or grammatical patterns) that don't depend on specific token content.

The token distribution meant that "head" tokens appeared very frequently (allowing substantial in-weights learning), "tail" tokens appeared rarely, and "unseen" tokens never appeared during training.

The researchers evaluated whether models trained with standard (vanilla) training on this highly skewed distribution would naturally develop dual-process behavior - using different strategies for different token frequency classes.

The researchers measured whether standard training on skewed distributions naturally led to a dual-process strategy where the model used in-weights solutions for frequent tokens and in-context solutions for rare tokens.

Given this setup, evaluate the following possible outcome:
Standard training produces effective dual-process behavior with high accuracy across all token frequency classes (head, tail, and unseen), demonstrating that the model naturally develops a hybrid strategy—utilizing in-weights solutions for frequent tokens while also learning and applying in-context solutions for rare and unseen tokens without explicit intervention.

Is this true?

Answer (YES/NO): NO